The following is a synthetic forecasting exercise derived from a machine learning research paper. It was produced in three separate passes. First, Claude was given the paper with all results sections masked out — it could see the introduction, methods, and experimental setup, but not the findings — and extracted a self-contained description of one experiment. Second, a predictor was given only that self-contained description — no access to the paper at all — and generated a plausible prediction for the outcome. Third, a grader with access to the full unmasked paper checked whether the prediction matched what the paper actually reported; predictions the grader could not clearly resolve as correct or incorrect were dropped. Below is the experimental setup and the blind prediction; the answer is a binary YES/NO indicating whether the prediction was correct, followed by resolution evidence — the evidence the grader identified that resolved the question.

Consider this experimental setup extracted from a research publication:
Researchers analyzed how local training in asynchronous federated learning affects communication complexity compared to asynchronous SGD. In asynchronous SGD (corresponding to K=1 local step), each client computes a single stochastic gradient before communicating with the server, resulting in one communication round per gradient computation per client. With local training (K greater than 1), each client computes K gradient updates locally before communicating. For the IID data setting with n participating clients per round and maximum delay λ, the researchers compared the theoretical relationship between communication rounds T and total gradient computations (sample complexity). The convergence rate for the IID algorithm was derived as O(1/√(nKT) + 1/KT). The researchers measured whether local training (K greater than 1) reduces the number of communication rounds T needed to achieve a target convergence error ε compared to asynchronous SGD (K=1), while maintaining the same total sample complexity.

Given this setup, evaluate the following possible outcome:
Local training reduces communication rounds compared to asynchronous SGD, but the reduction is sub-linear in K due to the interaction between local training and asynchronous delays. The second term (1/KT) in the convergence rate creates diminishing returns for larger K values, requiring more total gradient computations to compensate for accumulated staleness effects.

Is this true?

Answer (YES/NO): NO